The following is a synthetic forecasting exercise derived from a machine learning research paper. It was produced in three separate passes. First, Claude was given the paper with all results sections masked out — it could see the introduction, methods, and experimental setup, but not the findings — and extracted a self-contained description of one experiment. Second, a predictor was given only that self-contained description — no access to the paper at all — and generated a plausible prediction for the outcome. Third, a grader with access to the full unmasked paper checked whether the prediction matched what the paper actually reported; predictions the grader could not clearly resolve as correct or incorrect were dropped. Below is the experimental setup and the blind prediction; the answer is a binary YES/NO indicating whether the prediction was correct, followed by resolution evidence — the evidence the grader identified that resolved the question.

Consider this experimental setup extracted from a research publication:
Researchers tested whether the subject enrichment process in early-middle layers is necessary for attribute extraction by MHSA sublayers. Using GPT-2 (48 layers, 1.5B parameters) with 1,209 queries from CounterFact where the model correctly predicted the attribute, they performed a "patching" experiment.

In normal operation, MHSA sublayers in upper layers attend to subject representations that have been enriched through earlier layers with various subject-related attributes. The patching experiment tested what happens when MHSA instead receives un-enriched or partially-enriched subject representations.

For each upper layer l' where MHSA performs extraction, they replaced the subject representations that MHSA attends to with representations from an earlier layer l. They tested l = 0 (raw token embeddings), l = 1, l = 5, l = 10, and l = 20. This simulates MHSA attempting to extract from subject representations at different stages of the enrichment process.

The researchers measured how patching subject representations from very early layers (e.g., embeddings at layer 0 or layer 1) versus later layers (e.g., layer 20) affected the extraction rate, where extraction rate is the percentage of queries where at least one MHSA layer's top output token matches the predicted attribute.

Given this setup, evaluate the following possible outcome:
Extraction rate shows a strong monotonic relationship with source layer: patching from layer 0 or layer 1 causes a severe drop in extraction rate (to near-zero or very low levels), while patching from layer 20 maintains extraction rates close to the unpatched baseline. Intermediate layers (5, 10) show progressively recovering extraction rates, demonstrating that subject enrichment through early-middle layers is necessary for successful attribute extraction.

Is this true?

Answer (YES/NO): NO